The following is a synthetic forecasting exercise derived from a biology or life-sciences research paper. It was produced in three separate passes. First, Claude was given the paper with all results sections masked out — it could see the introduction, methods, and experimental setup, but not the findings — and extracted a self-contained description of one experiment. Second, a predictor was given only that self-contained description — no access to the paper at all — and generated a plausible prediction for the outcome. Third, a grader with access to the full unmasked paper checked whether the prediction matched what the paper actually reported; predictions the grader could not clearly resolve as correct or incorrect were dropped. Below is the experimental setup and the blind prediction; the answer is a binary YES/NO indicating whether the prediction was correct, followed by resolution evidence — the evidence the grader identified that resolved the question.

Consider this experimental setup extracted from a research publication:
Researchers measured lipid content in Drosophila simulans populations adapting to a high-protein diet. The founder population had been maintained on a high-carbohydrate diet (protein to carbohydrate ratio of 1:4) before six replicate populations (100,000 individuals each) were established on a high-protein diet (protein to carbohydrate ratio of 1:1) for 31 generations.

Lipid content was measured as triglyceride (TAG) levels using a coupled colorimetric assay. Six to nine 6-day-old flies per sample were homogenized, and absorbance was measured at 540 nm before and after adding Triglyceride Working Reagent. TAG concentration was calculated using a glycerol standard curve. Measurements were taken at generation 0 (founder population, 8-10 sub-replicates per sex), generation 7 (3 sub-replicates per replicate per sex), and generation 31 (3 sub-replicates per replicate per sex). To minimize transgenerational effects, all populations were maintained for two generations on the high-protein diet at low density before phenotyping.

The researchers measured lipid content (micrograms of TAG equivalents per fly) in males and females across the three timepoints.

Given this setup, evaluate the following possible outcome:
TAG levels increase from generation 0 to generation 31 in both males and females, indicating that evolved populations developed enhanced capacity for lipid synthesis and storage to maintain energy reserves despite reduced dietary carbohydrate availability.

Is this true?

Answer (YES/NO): NO